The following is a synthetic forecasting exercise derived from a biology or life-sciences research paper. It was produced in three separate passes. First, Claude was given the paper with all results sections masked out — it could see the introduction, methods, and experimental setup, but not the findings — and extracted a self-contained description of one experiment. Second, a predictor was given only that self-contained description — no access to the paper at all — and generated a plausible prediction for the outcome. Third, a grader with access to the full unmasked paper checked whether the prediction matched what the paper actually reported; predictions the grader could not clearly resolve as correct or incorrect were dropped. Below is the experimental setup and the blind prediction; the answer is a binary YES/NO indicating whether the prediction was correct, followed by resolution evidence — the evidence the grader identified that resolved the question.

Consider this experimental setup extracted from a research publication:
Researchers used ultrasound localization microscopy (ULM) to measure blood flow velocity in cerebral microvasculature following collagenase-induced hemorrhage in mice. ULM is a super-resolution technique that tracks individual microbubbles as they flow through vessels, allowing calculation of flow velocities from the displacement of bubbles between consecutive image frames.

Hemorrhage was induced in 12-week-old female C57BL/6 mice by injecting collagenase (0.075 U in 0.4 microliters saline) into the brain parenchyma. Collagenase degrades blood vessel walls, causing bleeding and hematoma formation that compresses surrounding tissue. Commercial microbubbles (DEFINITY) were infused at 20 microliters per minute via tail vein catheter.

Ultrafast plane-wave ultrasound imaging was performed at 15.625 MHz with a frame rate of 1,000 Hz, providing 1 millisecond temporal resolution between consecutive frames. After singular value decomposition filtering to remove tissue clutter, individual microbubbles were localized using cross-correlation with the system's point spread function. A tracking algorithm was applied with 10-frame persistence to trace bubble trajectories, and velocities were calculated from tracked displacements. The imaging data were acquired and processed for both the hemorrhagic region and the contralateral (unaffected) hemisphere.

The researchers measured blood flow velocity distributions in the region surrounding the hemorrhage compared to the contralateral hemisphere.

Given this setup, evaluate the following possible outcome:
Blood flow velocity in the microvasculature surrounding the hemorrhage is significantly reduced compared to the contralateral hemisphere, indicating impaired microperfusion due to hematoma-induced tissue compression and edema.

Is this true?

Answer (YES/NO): YES